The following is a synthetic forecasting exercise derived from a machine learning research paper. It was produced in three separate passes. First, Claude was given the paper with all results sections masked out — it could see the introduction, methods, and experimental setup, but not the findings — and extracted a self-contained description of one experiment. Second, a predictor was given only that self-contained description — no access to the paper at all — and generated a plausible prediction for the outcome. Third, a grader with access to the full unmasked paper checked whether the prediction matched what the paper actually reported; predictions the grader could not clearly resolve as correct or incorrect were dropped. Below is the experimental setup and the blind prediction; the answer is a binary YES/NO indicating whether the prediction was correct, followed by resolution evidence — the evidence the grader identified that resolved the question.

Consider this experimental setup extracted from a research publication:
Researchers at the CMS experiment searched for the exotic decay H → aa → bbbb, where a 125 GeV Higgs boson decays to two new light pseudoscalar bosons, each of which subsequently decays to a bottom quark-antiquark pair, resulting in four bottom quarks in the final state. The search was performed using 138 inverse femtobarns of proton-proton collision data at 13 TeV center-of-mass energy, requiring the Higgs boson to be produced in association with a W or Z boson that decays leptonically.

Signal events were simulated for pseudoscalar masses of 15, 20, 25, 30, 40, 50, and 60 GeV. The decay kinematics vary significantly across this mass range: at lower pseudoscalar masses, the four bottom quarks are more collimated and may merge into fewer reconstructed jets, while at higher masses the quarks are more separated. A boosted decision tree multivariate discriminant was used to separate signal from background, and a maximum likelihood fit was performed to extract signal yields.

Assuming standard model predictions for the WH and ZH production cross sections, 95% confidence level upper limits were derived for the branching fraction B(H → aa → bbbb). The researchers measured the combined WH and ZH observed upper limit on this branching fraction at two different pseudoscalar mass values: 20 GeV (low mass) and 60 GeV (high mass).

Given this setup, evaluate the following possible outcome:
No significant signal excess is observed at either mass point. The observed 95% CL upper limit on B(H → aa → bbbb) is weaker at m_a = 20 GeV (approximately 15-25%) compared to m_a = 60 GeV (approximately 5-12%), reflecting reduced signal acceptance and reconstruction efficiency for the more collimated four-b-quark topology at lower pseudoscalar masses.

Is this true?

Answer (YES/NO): NO